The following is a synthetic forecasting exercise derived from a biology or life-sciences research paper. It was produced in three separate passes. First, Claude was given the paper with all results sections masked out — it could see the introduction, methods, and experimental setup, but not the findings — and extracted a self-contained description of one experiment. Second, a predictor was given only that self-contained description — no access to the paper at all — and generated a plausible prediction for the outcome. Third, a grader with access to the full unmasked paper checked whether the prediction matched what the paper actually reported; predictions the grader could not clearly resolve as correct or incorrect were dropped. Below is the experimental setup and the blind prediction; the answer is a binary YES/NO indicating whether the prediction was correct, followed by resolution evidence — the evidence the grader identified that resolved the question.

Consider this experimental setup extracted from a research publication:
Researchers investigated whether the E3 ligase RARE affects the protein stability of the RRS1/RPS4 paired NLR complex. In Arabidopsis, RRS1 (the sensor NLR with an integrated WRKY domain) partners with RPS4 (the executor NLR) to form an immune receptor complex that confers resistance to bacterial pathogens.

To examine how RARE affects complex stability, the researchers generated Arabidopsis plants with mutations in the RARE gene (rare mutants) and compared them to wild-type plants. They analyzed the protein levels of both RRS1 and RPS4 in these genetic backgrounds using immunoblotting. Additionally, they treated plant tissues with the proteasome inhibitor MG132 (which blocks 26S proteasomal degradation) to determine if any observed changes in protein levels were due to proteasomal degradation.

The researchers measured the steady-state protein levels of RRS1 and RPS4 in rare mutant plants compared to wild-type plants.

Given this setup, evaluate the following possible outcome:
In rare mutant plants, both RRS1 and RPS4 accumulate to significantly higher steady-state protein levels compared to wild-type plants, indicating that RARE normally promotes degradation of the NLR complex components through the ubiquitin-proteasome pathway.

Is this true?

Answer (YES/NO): YES